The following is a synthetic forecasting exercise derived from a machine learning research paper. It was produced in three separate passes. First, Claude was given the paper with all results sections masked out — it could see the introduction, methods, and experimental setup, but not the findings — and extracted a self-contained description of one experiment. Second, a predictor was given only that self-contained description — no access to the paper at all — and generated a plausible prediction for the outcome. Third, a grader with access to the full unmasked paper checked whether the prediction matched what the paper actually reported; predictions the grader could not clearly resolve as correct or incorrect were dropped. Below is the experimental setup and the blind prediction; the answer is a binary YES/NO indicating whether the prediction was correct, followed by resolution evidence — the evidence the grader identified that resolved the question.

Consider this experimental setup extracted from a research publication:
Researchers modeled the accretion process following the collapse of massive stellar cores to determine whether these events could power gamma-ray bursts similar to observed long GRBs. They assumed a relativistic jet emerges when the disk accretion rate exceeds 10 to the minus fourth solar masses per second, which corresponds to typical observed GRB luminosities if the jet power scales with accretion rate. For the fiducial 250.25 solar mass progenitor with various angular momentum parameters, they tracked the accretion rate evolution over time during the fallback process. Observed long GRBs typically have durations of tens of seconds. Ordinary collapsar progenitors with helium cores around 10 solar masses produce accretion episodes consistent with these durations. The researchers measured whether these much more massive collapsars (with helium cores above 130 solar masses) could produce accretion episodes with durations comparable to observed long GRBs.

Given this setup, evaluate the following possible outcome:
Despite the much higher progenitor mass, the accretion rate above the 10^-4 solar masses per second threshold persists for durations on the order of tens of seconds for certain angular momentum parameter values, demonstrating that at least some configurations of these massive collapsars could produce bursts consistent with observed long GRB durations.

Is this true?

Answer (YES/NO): YES